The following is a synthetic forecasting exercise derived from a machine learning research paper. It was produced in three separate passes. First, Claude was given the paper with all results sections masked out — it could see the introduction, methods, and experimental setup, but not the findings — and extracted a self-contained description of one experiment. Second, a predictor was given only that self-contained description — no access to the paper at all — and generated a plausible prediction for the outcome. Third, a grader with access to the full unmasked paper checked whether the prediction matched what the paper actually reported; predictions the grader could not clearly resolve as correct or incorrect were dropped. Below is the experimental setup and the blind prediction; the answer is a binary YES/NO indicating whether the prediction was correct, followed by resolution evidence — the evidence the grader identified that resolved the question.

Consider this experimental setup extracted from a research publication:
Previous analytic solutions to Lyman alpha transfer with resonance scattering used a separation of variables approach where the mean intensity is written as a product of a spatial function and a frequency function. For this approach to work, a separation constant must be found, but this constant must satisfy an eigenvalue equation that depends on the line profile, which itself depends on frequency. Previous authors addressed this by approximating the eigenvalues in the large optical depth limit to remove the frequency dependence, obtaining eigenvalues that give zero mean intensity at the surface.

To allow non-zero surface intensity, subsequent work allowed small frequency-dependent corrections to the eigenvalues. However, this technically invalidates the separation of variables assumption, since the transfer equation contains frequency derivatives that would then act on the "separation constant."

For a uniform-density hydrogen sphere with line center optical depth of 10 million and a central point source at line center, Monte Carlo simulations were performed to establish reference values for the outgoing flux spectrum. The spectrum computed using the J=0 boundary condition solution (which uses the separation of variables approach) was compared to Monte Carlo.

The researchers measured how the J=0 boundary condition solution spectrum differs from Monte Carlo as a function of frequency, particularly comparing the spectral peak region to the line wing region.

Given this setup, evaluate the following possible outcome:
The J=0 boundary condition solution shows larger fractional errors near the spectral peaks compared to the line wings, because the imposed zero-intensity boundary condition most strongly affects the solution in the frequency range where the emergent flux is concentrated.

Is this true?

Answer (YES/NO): NO